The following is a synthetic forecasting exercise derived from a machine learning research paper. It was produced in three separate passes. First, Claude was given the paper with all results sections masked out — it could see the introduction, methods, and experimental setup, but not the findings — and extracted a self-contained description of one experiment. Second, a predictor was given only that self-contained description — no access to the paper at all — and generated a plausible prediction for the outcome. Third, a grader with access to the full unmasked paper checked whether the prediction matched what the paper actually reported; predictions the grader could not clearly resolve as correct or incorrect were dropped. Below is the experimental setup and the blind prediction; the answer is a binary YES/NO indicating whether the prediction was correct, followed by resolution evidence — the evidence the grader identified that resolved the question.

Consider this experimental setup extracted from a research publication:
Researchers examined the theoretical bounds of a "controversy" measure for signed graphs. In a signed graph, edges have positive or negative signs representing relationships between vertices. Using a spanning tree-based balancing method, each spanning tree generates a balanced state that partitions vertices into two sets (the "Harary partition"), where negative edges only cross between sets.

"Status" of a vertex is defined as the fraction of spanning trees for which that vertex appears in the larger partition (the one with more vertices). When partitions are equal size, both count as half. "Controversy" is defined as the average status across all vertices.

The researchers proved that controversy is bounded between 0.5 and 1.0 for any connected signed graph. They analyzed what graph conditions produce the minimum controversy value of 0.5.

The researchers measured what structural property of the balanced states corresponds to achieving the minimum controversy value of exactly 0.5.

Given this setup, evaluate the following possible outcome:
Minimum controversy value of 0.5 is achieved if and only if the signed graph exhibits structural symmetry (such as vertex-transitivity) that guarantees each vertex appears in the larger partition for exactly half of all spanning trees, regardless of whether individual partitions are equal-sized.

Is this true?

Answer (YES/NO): NO